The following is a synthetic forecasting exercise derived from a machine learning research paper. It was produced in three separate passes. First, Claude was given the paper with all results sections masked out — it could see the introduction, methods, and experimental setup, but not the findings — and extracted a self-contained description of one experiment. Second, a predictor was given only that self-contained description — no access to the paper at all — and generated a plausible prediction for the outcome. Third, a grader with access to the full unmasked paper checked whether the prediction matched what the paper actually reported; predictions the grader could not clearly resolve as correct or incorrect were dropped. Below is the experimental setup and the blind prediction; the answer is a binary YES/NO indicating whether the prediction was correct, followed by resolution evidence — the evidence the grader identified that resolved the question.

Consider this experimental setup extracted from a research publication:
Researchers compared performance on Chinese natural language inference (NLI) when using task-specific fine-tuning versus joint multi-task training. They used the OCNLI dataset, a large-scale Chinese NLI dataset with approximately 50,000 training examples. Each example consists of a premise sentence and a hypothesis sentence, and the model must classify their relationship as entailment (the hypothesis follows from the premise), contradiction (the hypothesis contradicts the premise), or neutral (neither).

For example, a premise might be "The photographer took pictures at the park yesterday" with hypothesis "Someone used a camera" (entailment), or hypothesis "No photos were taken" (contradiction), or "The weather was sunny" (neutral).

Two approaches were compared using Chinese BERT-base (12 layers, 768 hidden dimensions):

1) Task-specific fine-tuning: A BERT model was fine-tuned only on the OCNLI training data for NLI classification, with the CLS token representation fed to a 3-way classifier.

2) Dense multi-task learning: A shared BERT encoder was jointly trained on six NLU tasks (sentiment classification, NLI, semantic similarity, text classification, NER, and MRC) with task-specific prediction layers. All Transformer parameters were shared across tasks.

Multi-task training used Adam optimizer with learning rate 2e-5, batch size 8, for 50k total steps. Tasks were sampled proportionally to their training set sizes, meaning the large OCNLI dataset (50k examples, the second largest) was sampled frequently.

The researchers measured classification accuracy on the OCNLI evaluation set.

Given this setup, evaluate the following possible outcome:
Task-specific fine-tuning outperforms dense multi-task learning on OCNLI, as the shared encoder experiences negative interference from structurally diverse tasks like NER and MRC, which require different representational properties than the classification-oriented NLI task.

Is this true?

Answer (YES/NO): NO